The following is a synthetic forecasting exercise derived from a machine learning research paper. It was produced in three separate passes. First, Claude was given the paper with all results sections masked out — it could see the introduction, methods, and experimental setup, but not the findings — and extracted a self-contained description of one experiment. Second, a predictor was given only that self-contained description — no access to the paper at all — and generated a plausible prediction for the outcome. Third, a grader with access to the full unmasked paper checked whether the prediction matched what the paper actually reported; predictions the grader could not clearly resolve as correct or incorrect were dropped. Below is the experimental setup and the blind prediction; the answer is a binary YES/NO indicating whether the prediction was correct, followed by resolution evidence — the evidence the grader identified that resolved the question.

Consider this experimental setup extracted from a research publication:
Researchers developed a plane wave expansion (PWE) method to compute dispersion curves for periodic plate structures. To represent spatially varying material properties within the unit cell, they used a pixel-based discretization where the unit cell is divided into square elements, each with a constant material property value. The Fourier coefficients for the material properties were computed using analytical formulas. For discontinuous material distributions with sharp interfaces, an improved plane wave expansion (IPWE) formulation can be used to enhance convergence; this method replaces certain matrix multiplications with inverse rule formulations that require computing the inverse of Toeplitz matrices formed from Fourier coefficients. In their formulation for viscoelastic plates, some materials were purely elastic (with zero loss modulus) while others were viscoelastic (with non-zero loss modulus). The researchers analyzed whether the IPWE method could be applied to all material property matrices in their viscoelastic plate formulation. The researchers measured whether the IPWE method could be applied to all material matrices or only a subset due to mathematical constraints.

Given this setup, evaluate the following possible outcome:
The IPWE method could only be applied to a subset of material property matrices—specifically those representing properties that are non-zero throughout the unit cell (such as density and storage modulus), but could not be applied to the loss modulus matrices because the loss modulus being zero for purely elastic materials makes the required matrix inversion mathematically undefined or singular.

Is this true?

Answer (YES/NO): NO